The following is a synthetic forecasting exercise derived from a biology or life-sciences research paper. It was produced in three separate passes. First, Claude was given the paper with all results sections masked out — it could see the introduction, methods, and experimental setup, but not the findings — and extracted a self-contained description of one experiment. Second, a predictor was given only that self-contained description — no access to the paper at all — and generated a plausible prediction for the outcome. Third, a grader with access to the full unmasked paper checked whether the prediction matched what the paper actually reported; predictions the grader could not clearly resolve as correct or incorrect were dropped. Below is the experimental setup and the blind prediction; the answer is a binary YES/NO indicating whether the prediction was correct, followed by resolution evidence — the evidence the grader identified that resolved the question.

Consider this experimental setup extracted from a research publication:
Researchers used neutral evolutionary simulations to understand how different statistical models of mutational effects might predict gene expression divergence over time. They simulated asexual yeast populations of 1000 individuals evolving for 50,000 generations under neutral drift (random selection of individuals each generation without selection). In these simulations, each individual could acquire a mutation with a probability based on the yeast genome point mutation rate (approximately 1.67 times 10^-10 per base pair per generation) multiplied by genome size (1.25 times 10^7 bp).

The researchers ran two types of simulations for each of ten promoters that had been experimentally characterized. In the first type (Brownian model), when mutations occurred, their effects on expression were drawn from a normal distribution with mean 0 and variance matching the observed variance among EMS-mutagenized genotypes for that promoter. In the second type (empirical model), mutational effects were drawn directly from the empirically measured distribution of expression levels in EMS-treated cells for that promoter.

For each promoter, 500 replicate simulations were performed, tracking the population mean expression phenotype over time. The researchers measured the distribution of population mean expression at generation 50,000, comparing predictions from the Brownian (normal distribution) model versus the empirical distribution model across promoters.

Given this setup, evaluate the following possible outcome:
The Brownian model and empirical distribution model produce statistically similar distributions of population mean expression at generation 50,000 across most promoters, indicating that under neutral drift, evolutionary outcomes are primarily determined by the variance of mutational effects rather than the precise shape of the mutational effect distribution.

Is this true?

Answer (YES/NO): NO